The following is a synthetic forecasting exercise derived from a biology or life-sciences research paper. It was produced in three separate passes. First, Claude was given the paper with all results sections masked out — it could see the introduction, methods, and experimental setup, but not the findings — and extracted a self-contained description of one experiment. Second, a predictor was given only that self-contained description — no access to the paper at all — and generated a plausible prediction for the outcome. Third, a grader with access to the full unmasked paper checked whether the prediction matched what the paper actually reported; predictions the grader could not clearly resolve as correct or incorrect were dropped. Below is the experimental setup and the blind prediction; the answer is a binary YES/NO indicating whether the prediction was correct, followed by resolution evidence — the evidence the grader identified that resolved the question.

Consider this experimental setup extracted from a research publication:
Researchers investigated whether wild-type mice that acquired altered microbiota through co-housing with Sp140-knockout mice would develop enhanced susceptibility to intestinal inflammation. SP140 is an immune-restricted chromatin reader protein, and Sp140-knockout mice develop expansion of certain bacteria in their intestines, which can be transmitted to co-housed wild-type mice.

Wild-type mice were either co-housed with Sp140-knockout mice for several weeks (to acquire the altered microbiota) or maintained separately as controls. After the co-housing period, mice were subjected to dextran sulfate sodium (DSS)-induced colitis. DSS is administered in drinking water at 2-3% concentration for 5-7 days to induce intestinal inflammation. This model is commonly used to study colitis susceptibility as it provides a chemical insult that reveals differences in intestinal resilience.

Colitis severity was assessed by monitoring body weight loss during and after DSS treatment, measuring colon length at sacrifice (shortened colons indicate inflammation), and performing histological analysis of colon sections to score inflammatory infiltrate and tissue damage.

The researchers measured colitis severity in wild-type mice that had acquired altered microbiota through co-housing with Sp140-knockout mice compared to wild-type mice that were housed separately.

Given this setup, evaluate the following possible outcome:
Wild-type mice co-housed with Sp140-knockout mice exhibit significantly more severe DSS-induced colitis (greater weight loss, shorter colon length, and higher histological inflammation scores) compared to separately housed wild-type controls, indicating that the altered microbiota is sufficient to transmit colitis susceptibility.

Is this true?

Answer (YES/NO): YES